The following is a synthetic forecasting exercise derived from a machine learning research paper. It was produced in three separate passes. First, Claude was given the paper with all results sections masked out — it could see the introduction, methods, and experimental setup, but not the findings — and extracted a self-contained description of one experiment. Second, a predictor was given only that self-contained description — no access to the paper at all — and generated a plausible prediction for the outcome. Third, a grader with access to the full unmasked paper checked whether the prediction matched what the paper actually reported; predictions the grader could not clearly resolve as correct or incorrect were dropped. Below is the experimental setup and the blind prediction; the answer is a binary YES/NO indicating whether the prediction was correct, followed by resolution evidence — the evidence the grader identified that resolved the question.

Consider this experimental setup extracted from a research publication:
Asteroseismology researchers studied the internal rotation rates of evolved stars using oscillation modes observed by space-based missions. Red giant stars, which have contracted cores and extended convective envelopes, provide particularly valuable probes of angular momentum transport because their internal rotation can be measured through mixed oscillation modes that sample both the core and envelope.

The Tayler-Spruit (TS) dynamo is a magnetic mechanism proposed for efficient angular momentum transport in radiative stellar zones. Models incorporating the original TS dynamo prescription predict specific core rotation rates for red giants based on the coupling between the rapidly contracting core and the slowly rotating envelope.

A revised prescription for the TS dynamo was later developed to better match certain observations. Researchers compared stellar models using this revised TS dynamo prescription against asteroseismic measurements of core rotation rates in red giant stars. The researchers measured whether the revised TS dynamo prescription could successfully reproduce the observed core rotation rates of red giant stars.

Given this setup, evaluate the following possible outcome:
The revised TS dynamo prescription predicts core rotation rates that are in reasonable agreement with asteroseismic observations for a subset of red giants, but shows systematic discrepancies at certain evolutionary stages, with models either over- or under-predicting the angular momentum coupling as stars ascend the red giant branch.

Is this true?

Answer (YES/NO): NO